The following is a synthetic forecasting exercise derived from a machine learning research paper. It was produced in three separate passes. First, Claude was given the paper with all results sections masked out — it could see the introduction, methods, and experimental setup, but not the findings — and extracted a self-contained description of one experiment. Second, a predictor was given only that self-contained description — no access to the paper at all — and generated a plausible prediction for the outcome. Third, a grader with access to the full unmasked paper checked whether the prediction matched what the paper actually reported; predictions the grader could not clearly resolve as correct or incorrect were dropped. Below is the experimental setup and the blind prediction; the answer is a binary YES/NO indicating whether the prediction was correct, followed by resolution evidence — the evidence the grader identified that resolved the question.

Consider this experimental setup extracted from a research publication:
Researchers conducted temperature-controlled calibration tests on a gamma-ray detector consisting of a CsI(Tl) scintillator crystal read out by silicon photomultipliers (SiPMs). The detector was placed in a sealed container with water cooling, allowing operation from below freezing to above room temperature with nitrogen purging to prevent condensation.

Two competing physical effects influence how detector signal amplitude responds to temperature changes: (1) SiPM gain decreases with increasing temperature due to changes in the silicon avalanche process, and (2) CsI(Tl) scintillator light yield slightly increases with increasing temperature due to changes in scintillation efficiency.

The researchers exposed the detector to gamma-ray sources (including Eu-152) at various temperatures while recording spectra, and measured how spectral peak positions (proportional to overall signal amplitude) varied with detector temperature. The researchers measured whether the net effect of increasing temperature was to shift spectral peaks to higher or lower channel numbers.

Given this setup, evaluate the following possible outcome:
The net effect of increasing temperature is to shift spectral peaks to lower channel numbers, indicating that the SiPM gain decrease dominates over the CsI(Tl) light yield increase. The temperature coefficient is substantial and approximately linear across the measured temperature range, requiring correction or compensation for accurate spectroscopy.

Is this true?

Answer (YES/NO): YES